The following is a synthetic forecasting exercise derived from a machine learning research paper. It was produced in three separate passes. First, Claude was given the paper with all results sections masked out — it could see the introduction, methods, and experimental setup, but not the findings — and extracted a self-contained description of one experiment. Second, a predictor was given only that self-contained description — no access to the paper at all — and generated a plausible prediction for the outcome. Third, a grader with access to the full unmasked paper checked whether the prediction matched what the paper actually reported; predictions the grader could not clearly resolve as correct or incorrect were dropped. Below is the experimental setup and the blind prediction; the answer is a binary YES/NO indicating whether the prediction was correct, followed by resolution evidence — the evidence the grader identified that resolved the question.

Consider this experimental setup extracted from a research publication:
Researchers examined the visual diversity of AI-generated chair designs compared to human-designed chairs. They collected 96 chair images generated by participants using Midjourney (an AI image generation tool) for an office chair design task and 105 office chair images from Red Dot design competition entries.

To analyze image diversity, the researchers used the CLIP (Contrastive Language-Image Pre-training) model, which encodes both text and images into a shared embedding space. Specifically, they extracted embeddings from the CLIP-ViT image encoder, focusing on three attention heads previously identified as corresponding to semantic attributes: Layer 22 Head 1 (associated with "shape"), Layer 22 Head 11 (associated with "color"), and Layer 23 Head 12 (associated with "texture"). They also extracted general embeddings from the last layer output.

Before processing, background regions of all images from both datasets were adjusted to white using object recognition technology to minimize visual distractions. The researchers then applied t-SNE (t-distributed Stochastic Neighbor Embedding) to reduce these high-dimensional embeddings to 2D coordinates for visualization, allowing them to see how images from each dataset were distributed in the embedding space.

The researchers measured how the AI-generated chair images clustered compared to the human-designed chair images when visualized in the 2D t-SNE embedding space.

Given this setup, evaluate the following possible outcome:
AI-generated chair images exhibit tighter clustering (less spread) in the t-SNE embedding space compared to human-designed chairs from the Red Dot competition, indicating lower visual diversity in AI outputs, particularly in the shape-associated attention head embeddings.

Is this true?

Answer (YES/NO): YES